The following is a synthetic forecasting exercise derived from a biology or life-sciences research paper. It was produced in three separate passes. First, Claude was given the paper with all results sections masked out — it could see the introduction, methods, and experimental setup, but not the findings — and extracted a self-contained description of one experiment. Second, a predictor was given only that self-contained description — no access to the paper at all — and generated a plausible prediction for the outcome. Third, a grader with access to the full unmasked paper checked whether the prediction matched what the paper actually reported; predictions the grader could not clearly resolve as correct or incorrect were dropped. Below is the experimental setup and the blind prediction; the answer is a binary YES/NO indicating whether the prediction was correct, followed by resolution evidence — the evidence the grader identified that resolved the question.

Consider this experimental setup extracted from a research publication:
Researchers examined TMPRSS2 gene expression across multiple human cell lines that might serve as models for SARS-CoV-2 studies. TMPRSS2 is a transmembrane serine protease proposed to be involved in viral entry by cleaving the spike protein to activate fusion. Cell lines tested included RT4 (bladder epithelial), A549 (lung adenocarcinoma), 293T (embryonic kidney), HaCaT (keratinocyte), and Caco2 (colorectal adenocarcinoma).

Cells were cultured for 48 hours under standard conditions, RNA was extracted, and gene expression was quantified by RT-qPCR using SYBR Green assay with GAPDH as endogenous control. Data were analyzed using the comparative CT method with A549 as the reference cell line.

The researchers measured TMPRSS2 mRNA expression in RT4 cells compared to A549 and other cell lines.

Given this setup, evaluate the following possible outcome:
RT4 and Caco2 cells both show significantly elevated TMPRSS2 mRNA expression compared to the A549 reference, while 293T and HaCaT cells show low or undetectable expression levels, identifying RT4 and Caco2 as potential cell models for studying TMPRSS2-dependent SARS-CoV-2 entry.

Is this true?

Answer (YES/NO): YES